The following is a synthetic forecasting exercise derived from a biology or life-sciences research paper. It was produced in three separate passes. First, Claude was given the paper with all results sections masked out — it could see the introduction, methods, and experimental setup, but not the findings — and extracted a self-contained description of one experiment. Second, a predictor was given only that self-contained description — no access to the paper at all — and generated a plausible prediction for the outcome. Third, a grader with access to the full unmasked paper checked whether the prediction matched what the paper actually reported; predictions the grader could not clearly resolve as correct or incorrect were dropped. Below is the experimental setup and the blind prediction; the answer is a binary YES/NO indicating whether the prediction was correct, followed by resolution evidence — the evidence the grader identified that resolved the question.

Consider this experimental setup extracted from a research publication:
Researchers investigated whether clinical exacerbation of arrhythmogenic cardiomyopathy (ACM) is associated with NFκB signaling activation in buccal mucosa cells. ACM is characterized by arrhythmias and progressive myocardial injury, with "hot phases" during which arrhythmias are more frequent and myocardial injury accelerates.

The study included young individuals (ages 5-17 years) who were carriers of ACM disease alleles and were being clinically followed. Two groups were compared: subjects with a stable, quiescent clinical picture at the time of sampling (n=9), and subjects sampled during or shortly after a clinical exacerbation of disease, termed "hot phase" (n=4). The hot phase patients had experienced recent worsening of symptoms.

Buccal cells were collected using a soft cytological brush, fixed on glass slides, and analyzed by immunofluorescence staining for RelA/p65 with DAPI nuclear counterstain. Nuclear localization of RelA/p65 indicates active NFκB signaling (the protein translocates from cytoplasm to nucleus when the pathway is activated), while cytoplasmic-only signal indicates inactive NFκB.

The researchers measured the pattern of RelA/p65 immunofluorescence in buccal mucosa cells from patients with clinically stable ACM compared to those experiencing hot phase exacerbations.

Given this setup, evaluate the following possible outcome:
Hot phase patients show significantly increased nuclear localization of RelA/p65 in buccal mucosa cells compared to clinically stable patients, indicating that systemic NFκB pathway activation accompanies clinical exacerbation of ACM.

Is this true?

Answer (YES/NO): YES